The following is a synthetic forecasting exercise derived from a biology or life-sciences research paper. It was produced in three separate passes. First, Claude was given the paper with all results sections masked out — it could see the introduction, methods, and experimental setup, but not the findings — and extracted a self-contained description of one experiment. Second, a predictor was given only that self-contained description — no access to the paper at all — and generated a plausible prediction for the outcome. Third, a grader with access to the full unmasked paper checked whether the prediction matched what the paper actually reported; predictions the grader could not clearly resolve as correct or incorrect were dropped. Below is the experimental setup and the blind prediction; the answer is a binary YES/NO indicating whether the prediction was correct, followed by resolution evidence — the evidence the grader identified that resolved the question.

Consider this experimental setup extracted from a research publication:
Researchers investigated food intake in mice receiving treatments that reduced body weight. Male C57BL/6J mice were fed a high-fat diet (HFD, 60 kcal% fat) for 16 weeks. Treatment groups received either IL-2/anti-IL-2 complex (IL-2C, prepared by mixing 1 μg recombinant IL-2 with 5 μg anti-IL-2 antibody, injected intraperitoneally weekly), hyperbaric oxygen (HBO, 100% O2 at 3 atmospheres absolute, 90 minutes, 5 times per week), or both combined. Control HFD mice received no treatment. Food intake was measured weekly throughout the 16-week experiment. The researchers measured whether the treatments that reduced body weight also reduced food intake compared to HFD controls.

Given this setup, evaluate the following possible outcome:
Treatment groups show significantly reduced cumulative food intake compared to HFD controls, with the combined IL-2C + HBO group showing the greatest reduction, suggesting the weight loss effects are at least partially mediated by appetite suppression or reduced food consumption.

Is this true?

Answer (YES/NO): NO